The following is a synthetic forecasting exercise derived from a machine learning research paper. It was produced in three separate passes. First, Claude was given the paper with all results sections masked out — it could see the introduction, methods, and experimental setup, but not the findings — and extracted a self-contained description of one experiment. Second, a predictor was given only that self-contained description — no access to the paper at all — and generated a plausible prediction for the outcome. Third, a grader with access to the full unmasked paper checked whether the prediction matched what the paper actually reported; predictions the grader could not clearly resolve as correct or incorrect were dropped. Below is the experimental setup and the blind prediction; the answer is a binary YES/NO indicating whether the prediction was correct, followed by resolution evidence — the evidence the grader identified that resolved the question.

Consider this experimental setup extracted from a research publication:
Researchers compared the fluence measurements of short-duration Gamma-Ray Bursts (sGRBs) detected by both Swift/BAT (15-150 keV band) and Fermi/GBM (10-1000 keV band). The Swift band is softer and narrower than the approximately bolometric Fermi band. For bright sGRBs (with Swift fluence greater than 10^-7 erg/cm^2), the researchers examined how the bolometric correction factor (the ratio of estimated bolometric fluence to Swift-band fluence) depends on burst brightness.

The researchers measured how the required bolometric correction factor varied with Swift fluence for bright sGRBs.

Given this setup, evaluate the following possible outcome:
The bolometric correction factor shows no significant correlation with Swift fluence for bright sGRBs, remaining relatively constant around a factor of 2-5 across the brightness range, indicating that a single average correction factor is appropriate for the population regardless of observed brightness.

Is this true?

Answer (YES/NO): NO